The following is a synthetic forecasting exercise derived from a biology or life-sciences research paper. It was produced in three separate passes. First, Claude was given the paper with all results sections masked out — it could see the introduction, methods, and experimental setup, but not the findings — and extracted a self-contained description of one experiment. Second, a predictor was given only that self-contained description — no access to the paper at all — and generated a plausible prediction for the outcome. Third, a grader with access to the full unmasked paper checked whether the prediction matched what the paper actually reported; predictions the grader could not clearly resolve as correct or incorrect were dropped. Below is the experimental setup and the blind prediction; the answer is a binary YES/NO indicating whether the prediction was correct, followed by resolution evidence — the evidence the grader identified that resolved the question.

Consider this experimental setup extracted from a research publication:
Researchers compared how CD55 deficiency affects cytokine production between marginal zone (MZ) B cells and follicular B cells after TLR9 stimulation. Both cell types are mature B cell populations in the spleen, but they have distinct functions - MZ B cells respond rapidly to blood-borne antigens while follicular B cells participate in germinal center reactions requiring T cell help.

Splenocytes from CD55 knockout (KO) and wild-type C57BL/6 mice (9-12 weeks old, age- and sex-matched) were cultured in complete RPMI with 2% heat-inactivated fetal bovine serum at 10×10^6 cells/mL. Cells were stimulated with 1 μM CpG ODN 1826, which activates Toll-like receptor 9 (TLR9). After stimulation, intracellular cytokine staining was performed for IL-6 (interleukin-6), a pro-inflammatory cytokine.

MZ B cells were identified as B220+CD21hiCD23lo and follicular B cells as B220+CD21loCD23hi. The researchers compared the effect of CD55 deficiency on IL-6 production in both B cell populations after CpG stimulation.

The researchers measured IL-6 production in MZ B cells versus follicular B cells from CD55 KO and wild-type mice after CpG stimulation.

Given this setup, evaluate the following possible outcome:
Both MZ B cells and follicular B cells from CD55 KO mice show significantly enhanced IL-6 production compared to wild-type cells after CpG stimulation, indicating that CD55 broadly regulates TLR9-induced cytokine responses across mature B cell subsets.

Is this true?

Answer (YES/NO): NO